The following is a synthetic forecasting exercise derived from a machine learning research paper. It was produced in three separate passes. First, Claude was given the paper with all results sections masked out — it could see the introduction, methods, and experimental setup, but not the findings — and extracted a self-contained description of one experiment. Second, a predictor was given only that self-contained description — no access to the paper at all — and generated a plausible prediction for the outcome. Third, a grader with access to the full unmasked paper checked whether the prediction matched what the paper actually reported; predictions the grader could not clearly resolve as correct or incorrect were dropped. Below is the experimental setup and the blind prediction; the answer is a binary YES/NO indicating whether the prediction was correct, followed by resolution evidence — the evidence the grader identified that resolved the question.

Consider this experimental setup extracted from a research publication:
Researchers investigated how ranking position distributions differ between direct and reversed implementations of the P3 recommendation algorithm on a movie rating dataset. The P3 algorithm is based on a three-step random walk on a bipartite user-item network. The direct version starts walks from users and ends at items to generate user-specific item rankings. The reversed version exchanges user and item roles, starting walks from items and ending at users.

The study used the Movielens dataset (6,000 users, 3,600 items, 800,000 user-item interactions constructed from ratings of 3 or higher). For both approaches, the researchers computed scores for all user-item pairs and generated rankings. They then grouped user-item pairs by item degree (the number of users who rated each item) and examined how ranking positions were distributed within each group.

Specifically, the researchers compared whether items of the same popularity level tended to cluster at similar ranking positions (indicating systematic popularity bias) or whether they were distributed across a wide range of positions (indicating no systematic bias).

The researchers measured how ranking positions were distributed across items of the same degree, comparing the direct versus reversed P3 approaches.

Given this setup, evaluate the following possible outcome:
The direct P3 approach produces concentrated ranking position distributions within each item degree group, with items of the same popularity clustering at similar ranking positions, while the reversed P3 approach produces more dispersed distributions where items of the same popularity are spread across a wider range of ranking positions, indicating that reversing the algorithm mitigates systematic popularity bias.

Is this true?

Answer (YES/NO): YES